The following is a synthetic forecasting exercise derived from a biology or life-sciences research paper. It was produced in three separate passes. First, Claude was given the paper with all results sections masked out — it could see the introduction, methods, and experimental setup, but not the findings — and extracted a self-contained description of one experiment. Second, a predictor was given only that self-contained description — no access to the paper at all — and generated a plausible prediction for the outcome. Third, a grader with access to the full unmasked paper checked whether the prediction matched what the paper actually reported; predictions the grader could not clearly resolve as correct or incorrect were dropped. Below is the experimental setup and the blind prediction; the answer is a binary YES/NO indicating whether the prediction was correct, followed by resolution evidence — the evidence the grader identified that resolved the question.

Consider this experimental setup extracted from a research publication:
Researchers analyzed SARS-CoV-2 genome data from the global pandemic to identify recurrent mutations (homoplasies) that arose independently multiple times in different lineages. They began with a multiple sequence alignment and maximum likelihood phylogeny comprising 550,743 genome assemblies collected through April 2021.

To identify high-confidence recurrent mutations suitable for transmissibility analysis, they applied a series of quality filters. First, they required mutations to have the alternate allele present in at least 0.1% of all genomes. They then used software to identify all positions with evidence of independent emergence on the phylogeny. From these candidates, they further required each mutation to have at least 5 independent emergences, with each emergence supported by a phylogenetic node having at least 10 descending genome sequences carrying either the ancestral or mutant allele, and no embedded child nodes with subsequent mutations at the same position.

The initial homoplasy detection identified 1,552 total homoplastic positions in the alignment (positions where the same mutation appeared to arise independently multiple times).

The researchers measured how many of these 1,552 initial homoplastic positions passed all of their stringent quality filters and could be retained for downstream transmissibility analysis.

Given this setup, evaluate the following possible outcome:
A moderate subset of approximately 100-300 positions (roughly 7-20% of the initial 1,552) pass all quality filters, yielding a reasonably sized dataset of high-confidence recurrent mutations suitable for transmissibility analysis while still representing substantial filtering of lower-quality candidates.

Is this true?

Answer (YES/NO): NO